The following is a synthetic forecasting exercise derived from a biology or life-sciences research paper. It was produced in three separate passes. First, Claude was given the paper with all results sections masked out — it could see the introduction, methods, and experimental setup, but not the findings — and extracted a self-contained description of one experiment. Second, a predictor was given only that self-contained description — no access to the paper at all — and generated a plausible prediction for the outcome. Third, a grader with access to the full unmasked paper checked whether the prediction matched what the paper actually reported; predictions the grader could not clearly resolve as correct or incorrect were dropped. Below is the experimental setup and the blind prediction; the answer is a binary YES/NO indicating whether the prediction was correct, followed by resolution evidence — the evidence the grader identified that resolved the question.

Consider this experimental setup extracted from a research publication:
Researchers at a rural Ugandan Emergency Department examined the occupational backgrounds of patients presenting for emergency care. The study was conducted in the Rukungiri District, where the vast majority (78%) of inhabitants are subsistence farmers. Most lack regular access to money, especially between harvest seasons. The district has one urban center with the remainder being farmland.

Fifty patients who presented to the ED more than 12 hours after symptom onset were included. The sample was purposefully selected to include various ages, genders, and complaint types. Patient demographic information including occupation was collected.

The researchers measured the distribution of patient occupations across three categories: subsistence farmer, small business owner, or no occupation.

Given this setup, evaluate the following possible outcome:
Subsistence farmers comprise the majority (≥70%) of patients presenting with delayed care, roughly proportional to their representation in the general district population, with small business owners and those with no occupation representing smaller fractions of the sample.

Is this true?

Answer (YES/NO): NO